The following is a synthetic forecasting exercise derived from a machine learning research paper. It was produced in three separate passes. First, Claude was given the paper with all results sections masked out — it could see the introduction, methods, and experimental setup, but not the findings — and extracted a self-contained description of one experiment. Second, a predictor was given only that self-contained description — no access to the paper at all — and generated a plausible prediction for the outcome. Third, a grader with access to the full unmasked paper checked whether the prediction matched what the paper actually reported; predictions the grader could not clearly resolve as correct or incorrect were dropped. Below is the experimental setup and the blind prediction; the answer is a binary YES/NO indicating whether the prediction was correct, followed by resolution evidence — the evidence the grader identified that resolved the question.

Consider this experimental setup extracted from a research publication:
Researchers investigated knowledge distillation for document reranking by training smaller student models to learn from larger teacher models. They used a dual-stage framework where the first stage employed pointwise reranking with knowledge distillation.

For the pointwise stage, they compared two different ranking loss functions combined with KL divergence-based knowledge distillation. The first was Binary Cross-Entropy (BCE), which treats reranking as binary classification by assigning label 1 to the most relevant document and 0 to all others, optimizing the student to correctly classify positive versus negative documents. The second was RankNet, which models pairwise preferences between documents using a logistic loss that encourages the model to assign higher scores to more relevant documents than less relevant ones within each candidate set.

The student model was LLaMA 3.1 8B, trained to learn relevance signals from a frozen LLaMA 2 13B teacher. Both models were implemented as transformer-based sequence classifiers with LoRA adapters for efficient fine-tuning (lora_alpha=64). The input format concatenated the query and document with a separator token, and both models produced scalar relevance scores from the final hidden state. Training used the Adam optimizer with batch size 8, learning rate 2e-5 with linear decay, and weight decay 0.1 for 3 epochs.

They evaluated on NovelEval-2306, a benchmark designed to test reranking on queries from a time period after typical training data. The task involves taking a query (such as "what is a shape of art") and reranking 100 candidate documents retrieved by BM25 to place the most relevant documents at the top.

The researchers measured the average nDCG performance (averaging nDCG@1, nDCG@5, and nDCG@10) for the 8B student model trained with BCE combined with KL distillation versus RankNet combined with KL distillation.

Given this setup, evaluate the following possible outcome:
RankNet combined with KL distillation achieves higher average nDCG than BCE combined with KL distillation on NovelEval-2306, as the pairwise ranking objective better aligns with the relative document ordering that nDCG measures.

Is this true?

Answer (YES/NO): NO